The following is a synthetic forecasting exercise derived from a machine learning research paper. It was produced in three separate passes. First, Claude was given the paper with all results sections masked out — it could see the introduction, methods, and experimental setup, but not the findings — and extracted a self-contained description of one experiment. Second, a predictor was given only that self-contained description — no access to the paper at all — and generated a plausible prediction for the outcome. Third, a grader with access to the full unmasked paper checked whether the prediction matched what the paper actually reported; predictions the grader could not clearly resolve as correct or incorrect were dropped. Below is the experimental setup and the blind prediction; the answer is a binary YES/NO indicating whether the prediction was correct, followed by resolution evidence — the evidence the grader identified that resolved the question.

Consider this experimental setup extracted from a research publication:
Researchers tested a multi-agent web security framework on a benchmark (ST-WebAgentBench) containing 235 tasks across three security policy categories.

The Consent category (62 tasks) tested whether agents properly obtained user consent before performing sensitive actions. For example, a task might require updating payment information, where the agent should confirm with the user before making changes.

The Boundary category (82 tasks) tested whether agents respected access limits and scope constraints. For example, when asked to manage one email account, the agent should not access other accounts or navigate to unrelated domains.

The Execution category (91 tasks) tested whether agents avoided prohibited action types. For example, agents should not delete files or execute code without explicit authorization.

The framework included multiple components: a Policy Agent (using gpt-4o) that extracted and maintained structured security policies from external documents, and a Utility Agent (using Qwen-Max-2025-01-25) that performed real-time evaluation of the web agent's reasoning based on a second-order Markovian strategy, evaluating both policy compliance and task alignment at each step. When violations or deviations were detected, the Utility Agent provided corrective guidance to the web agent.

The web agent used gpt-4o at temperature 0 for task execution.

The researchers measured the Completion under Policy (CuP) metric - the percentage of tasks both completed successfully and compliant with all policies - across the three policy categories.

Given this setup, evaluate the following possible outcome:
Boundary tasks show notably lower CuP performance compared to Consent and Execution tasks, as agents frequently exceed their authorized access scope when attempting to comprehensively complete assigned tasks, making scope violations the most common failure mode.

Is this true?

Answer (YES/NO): NO